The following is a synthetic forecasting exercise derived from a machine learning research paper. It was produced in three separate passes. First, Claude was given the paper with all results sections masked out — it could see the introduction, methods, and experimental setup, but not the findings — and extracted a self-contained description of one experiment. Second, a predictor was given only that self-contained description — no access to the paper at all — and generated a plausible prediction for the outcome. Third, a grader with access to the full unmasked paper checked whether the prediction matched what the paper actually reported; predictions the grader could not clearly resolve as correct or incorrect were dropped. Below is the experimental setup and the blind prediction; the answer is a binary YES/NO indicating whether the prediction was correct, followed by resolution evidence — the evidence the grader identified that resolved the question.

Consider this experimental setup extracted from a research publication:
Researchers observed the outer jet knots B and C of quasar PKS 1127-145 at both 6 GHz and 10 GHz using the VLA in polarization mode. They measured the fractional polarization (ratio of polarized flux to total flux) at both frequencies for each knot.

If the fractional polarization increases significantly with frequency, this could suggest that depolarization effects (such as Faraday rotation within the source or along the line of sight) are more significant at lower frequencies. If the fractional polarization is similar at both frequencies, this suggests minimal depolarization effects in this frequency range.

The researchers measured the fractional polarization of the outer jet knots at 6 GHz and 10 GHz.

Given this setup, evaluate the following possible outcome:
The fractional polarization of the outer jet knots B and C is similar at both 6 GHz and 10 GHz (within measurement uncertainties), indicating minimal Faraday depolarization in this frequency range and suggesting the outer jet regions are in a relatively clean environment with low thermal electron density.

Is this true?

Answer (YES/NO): NO